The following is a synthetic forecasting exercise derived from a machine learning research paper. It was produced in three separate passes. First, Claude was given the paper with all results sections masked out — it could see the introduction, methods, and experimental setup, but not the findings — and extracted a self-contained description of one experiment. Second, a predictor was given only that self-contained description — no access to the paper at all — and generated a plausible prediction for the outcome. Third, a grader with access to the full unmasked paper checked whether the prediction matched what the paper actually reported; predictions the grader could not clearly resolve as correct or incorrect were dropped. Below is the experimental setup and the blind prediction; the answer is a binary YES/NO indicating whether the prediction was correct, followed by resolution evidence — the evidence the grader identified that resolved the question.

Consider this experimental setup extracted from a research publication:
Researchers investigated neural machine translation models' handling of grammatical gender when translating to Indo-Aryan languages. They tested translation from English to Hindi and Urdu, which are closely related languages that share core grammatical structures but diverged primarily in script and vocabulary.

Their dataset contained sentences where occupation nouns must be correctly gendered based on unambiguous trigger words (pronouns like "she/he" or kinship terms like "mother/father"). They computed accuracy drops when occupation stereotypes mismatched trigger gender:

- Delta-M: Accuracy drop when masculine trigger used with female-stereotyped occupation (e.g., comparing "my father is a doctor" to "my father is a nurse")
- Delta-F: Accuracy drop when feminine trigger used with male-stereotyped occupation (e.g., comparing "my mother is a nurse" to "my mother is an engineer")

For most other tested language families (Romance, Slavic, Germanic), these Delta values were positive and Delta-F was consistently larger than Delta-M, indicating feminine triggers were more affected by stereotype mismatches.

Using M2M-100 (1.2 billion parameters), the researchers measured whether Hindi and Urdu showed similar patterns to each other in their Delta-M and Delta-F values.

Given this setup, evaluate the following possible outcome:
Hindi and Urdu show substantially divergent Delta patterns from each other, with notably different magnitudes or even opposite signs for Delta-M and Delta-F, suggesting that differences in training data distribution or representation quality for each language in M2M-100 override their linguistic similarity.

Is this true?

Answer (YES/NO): NO